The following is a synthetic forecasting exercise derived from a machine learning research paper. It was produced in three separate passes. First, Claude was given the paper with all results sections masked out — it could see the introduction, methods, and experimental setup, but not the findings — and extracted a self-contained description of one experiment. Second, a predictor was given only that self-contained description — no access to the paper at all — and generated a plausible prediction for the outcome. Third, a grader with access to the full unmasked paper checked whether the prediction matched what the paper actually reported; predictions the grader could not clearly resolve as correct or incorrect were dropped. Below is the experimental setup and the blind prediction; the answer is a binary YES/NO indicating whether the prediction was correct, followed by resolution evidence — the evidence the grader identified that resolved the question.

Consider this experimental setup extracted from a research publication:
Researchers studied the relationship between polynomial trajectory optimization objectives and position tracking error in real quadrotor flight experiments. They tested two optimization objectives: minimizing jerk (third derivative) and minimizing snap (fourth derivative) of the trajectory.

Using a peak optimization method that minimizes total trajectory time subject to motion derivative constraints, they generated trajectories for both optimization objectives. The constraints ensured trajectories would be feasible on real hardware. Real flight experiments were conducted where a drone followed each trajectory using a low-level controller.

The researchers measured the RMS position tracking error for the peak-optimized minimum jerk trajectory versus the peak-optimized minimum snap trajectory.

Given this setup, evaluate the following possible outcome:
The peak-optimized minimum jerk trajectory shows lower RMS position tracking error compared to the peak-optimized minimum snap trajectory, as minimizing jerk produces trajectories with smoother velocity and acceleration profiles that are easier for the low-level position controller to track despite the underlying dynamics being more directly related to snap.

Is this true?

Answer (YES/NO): NO